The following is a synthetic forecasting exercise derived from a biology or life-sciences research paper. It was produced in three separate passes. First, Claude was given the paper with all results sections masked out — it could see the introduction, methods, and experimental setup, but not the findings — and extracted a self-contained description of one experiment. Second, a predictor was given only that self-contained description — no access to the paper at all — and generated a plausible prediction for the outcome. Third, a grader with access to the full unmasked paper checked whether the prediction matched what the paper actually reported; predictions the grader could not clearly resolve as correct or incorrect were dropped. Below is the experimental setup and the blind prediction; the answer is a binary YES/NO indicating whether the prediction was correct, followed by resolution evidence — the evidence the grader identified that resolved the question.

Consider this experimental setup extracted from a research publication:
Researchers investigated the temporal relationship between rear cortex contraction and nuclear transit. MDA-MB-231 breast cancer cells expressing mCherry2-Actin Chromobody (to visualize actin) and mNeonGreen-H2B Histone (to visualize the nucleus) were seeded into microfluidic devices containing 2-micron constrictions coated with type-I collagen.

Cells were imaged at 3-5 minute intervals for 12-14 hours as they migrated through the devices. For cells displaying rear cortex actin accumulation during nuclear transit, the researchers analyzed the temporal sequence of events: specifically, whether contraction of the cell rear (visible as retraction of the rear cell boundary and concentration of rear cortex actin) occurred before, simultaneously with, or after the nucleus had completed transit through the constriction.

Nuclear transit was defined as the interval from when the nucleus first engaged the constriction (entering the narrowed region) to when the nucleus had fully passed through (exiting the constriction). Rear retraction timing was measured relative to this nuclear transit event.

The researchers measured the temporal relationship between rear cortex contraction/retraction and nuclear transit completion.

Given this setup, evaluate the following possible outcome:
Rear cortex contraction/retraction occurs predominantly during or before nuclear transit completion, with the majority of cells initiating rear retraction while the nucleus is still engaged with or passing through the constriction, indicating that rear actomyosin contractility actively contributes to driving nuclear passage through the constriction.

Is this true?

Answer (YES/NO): YES